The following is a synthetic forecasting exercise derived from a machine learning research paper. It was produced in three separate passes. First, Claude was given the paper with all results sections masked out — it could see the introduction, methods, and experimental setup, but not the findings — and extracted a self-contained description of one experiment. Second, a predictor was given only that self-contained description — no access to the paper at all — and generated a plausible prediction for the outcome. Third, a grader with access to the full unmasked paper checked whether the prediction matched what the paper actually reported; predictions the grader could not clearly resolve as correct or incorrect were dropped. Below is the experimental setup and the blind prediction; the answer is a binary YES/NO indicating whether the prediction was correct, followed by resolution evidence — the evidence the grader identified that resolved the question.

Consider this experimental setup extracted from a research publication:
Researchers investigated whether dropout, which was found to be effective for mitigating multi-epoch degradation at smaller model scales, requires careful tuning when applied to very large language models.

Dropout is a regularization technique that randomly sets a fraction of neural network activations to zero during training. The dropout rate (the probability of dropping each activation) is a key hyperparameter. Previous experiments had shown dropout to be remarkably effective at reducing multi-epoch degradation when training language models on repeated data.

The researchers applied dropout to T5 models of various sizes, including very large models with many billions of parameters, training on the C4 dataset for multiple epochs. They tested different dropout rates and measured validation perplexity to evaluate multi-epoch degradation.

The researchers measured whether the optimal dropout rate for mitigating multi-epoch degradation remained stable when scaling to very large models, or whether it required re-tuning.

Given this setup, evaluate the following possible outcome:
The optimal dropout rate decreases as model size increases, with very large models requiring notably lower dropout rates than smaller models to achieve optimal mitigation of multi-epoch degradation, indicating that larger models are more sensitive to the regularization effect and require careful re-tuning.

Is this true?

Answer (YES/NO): NO